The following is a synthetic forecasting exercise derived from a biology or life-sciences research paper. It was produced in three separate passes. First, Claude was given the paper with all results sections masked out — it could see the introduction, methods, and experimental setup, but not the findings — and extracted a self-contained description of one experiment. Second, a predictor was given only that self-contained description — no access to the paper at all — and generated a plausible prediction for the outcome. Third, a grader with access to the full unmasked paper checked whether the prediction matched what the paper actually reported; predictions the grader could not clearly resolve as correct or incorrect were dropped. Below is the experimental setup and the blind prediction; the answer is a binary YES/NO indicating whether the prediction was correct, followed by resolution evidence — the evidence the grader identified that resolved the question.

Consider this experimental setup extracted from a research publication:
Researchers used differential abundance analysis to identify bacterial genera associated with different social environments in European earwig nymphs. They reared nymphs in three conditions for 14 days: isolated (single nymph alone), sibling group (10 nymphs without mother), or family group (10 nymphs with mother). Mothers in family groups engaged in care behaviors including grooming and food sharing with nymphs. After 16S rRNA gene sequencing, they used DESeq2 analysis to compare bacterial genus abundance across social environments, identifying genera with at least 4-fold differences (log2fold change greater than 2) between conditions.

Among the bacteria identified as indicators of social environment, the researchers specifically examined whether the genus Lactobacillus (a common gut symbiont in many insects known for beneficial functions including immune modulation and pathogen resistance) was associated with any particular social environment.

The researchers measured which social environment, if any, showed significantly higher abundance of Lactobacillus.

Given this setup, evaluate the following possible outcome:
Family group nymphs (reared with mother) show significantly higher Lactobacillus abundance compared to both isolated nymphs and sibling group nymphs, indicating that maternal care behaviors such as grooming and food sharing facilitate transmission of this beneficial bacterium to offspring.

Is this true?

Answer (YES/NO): YES